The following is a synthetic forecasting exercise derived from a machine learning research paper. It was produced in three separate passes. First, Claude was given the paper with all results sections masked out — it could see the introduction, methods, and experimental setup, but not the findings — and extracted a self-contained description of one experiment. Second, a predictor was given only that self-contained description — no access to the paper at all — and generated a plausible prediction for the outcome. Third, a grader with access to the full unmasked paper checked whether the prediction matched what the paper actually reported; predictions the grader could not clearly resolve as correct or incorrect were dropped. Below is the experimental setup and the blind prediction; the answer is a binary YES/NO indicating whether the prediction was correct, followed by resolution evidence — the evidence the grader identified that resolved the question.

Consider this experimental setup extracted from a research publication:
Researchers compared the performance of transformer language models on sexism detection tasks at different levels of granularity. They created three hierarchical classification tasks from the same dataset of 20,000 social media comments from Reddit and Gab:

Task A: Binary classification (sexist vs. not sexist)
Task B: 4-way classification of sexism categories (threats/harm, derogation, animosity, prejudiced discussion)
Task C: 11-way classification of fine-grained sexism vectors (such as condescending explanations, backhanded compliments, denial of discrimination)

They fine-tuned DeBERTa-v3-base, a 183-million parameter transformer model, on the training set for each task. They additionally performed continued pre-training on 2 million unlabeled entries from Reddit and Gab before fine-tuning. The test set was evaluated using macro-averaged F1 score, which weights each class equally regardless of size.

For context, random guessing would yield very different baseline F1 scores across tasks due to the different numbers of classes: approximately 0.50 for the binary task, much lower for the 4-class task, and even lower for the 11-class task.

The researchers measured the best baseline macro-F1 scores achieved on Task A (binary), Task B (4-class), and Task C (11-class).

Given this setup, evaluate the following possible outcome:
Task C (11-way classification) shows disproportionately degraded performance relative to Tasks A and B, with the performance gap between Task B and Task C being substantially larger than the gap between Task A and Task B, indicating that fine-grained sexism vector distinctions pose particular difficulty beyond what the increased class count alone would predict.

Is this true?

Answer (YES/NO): YES